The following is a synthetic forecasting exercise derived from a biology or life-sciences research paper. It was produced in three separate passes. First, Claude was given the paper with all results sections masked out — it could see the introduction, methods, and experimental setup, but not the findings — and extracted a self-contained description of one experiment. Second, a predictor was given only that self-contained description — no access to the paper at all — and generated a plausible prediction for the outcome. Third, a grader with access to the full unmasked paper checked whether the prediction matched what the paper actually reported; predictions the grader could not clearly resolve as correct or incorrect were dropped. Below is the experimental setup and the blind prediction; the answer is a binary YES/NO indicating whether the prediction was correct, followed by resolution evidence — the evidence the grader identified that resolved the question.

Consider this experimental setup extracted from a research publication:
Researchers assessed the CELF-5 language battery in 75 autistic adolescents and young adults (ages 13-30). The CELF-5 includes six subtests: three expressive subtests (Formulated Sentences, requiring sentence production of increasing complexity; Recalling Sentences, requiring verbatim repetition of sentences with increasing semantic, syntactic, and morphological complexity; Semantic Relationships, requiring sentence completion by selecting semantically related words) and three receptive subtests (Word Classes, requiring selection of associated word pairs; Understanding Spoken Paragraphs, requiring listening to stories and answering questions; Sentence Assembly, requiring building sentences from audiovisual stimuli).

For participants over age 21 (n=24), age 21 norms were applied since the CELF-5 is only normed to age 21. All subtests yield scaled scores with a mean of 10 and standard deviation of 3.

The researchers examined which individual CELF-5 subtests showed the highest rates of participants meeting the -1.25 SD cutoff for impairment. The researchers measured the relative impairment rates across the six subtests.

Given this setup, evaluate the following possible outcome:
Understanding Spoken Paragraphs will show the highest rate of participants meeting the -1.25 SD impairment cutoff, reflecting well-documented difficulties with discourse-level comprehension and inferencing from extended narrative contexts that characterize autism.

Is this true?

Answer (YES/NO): YES